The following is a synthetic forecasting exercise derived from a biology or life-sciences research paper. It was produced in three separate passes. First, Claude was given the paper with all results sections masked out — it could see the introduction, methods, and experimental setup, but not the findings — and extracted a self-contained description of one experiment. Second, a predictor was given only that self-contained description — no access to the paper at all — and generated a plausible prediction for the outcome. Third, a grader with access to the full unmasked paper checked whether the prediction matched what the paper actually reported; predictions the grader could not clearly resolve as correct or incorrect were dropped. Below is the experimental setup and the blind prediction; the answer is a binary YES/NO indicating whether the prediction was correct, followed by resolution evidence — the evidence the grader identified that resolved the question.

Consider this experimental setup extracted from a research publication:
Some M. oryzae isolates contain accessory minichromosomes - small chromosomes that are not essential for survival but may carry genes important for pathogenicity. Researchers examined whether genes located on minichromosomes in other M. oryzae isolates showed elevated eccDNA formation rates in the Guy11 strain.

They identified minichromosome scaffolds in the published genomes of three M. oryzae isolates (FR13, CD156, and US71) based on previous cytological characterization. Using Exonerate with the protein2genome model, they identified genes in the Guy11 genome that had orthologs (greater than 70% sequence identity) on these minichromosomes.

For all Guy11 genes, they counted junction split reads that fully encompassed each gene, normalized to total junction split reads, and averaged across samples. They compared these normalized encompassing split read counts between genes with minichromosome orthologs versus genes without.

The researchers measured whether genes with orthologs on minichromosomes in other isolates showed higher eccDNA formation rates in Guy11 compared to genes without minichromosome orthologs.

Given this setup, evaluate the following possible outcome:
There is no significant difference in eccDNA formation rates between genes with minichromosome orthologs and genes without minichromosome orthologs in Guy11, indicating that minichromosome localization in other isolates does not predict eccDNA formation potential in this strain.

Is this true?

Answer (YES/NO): YES